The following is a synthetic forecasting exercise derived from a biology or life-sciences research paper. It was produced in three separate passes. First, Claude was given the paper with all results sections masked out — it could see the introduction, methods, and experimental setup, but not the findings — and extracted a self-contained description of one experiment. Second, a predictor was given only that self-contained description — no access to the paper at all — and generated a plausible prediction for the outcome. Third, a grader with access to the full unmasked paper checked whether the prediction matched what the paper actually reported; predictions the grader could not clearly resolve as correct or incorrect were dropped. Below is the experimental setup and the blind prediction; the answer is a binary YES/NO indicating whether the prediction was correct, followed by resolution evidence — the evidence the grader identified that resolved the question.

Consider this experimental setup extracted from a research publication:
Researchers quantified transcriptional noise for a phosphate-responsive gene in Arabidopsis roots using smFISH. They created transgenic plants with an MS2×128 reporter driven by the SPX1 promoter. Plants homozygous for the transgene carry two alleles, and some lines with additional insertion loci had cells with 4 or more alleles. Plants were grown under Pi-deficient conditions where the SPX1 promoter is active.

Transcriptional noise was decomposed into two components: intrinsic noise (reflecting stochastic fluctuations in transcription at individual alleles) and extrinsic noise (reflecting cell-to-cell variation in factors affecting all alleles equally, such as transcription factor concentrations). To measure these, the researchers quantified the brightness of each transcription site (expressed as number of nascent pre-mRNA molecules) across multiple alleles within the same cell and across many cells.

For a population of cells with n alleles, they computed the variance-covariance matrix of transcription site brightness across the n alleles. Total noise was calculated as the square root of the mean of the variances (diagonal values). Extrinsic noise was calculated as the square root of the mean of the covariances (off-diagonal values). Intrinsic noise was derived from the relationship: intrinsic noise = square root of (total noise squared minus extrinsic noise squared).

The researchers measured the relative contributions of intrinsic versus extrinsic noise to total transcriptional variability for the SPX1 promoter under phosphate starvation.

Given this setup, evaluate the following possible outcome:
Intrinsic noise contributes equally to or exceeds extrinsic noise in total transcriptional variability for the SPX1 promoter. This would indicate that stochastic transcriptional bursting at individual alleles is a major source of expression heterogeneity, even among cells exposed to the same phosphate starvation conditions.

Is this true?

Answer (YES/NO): YES